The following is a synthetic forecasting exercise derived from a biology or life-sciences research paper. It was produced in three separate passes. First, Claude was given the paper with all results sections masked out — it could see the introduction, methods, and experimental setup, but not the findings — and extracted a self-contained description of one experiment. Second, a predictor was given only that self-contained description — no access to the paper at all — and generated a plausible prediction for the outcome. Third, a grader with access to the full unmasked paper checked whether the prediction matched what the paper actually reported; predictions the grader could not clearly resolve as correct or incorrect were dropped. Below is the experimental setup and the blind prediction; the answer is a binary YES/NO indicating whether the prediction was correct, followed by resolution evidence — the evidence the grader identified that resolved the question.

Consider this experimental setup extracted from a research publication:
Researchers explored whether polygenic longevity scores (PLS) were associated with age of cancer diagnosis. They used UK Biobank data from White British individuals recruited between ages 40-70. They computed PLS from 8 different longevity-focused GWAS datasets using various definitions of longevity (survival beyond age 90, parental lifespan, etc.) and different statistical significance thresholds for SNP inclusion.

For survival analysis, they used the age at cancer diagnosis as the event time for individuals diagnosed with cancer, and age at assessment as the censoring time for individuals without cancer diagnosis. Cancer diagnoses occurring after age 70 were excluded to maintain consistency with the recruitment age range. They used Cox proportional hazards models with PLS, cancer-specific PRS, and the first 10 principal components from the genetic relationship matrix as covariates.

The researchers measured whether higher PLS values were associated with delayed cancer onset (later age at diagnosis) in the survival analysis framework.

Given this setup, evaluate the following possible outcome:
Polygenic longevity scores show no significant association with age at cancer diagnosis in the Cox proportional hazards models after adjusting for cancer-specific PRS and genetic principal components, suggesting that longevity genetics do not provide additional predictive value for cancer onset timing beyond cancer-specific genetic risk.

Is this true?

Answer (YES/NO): NO